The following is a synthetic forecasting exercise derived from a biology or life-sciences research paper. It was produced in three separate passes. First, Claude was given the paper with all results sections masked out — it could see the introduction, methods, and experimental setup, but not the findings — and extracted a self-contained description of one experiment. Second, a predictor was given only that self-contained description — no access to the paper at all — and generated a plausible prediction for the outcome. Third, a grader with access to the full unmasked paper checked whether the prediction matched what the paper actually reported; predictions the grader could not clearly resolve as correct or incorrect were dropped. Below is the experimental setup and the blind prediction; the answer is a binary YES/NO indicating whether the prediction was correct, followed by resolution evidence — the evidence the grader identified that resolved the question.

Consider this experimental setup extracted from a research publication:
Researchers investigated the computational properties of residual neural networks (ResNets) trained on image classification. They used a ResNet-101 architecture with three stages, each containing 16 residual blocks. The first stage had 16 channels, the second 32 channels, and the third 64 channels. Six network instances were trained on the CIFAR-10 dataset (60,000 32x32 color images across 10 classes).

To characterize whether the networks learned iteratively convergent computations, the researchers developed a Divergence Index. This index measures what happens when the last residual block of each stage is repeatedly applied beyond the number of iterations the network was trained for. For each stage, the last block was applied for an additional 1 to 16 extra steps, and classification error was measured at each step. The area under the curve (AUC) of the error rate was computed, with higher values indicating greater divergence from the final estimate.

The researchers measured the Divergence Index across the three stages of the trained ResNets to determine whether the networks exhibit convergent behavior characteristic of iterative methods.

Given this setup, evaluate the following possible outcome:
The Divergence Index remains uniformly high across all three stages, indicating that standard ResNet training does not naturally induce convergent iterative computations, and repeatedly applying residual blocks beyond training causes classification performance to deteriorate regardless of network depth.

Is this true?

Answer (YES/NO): NO